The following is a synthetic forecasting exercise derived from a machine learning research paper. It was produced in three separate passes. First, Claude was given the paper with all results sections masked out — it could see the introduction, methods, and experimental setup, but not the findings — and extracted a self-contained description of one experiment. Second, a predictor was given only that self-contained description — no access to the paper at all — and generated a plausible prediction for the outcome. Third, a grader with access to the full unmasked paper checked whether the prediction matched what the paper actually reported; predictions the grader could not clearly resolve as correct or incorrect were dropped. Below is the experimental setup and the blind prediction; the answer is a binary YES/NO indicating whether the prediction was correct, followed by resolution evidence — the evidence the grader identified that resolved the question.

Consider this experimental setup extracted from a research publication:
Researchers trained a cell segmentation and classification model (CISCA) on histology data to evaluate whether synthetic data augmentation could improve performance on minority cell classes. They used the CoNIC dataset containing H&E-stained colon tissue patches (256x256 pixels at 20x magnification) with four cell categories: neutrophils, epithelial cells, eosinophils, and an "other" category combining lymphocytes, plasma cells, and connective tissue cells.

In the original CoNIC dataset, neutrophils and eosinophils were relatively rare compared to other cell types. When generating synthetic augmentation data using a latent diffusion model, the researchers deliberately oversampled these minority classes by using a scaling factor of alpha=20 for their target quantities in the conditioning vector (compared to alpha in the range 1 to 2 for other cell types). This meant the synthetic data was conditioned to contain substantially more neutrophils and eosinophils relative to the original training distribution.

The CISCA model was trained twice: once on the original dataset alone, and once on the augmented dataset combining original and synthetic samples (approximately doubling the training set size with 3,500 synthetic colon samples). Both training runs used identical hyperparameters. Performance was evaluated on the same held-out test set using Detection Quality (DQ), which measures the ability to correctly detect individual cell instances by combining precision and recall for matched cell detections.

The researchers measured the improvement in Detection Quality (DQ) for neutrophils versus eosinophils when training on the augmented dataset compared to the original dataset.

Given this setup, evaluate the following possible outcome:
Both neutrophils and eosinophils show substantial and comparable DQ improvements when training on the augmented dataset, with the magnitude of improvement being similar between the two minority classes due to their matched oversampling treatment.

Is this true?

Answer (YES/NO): NO